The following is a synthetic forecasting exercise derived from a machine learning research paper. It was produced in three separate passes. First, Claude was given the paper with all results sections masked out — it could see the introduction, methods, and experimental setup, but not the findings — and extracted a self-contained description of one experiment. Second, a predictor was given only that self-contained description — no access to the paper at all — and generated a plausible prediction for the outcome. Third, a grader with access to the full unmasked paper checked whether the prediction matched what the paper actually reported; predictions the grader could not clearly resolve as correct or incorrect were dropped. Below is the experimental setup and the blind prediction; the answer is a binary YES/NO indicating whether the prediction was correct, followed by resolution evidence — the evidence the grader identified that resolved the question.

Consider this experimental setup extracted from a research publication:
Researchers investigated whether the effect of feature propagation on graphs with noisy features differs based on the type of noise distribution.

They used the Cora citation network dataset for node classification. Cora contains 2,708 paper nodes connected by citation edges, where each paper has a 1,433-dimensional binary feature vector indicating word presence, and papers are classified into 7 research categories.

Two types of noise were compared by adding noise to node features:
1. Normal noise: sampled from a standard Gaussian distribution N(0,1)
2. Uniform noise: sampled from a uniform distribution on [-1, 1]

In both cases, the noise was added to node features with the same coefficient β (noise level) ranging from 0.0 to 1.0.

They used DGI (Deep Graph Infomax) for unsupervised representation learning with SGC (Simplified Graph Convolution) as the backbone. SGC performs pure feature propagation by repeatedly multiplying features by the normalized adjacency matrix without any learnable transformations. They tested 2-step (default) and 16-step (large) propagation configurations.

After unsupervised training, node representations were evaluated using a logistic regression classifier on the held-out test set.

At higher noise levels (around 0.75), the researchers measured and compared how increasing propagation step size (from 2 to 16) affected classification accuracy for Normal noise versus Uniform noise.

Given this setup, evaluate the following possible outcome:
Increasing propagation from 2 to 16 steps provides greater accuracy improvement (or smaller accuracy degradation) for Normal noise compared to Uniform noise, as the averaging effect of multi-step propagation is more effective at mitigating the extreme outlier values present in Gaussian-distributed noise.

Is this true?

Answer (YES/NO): YES